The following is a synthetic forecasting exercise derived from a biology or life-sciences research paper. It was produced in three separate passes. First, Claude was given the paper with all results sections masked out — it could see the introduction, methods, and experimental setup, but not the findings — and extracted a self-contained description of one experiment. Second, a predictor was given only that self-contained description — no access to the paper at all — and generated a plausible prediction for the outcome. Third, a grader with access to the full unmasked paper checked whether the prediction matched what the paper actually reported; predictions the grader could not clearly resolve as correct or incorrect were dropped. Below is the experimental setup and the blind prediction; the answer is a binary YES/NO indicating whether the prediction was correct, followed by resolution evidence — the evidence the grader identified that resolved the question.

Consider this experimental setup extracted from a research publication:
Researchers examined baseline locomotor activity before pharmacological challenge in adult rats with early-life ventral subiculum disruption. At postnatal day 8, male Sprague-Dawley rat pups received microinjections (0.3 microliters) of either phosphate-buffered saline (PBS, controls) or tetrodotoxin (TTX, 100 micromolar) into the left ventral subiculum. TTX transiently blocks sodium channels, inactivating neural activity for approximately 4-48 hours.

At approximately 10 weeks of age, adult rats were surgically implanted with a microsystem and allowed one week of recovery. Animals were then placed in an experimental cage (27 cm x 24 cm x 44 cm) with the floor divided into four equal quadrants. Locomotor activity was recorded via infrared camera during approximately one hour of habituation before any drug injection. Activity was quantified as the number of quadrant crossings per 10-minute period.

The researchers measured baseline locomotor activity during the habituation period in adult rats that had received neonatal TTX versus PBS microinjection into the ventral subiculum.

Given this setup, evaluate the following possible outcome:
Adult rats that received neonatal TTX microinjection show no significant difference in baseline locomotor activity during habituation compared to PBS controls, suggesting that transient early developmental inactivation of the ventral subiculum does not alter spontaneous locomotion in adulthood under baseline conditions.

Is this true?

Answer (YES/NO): YES